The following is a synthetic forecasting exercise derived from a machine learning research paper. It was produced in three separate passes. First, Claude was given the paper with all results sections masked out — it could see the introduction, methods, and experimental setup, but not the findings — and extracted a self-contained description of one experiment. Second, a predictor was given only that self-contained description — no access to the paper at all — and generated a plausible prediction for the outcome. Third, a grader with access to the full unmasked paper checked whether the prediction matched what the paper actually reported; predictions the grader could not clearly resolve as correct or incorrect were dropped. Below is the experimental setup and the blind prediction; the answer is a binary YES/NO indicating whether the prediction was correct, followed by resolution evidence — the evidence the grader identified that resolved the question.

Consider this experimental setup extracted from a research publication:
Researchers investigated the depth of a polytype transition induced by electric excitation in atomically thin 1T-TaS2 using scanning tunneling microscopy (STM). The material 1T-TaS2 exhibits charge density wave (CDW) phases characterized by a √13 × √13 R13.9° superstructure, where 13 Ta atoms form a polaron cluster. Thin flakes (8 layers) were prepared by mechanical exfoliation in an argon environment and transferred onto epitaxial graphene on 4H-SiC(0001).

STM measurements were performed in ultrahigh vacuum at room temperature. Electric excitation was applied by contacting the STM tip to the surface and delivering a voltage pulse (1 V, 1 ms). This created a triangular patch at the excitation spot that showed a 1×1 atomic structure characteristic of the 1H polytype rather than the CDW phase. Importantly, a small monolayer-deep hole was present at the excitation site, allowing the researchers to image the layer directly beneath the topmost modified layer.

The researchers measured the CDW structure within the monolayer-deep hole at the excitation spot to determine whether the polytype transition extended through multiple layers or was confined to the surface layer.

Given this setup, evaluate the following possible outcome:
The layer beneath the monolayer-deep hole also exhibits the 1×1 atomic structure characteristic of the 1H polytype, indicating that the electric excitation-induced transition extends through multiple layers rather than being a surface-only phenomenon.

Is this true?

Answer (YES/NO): NO